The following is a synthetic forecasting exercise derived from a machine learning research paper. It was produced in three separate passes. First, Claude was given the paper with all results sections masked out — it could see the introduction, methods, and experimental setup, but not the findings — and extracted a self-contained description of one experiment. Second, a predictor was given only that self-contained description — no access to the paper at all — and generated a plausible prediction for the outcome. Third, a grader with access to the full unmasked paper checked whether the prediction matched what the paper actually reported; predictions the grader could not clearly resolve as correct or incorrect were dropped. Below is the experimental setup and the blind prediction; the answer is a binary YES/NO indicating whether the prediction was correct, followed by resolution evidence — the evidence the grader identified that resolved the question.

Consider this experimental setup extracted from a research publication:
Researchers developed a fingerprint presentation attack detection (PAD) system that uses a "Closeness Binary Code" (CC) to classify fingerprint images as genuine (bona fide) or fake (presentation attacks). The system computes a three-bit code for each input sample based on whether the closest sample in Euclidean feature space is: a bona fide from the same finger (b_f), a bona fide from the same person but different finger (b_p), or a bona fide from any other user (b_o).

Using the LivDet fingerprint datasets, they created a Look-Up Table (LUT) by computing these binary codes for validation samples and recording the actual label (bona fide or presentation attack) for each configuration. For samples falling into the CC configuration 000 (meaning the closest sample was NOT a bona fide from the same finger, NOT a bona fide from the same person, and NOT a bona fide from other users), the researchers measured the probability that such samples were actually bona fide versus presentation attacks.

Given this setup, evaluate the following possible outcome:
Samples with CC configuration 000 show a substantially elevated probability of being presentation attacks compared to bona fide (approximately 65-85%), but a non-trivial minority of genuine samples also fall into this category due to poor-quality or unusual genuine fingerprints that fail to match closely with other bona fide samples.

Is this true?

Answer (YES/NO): NO